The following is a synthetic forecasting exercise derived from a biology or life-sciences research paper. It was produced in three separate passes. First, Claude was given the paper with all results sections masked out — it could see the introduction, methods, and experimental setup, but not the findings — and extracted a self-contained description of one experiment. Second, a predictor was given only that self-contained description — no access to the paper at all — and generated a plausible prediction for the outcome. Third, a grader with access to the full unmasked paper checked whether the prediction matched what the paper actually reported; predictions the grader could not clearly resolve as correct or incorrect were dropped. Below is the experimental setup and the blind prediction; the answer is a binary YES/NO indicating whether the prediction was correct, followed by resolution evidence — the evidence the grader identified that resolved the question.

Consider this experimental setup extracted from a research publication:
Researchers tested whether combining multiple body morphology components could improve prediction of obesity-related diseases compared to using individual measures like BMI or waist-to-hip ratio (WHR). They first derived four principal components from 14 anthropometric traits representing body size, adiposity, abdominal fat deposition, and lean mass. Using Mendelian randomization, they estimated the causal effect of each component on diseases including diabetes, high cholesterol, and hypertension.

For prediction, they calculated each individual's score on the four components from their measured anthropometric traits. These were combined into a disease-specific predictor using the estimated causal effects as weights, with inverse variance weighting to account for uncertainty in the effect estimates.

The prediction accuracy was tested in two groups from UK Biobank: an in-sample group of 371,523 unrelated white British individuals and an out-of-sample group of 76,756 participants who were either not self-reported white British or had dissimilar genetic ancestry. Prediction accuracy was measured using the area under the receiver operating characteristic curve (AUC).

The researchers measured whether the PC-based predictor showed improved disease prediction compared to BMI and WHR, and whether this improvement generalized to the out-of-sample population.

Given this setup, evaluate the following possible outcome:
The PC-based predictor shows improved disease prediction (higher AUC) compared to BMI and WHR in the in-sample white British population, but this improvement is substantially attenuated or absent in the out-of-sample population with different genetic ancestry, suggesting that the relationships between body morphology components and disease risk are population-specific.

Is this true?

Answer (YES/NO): NO